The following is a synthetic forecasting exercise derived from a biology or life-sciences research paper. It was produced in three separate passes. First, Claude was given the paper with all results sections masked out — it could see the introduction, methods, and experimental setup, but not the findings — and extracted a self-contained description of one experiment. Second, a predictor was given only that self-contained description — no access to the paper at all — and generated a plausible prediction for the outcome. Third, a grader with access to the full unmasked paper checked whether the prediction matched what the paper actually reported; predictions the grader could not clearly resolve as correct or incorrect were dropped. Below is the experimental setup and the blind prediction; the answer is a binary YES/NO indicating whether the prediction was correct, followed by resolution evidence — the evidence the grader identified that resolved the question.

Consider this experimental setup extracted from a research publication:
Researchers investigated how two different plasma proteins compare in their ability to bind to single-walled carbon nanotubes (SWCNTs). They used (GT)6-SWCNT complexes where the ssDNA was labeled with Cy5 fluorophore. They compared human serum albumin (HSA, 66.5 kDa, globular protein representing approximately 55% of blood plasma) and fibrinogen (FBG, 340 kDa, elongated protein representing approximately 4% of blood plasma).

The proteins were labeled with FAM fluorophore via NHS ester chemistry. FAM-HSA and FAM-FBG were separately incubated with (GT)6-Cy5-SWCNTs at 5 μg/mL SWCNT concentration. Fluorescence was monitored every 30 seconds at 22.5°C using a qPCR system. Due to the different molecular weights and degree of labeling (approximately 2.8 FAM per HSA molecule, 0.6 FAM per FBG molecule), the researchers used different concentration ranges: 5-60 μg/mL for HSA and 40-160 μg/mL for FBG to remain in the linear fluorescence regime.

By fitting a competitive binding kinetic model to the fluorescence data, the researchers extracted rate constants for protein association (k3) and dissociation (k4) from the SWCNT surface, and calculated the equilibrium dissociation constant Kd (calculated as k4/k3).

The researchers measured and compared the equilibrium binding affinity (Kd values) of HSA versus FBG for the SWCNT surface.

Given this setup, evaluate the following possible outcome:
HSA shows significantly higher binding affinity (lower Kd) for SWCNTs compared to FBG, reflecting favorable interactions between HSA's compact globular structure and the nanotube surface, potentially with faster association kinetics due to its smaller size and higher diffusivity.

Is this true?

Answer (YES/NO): NO